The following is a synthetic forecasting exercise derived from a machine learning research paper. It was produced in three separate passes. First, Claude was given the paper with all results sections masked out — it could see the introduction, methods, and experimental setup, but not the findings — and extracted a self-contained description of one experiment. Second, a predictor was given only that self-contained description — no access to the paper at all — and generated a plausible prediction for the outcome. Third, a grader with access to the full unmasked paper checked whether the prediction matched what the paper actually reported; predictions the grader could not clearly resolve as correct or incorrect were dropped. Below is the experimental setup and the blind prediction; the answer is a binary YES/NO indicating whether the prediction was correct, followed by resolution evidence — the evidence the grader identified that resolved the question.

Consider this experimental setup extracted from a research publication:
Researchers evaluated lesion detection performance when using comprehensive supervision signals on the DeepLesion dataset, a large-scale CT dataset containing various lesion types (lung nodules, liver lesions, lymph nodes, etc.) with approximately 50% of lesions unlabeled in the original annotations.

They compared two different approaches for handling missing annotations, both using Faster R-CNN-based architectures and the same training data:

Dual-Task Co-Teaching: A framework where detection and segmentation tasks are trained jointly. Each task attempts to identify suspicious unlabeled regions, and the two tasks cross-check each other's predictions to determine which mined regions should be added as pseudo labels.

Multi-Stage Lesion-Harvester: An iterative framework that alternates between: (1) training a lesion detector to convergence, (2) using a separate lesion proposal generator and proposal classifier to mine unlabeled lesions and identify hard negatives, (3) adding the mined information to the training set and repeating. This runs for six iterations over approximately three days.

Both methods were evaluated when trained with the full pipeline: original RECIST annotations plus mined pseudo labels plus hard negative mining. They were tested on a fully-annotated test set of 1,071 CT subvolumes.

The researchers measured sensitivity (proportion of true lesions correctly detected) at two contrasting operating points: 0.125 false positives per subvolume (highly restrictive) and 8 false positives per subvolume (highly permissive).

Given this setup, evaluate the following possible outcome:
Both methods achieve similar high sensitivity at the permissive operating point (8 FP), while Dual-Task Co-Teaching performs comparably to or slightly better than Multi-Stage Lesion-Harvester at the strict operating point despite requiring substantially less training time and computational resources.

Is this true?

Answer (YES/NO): NO